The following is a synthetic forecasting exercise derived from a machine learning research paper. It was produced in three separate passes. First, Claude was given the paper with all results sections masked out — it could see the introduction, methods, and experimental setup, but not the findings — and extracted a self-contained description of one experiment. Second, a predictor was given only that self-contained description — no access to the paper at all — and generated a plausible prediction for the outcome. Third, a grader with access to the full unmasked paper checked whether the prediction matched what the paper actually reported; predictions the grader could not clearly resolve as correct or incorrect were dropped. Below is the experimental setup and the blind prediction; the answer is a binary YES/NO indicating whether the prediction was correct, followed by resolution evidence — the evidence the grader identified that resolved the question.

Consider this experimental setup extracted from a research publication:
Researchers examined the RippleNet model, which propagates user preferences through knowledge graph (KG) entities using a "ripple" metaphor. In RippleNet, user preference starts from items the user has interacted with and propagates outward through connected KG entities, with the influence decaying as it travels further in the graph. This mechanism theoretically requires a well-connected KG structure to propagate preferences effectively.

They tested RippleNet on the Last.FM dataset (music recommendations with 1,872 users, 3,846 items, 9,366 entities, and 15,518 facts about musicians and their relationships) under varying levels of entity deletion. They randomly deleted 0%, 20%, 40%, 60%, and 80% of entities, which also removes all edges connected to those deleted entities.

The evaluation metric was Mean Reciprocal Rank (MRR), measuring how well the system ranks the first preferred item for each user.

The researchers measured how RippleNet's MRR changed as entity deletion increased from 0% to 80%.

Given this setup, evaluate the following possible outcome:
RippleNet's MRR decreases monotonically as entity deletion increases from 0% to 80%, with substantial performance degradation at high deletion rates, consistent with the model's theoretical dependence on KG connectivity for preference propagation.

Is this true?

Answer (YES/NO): NO